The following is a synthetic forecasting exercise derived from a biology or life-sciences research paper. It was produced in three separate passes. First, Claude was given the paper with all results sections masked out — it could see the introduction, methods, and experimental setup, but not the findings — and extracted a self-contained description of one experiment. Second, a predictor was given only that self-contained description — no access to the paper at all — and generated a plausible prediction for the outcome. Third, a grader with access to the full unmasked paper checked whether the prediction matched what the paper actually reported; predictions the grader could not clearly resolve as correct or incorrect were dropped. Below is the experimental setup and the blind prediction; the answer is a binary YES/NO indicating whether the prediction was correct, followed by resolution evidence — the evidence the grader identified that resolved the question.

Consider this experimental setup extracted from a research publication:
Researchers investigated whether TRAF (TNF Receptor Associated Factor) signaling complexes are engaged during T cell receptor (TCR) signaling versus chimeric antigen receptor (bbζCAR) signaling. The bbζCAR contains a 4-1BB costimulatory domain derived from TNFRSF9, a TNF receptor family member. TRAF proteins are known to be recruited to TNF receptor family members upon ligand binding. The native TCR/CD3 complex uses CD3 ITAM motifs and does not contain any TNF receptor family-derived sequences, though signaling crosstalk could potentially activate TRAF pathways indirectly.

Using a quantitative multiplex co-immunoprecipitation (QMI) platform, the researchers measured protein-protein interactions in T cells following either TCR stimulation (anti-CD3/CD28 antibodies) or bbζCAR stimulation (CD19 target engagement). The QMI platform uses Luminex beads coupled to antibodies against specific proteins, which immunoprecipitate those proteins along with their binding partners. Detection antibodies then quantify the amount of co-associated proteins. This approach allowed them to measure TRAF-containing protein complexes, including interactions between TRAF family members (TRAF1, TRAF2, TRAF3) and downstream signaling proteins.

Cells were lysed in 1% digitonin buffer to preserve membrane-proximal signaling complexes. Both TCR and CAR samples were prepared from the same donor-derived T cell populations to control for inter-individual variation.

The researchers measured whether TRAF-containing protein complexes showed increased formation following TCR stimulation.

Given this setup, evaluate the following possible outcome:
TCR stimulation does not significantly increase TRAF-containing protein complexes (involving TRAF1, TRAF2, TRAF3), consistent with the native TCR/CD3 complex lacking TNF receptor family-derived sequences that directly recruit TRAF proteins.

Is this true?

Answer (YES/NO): NO